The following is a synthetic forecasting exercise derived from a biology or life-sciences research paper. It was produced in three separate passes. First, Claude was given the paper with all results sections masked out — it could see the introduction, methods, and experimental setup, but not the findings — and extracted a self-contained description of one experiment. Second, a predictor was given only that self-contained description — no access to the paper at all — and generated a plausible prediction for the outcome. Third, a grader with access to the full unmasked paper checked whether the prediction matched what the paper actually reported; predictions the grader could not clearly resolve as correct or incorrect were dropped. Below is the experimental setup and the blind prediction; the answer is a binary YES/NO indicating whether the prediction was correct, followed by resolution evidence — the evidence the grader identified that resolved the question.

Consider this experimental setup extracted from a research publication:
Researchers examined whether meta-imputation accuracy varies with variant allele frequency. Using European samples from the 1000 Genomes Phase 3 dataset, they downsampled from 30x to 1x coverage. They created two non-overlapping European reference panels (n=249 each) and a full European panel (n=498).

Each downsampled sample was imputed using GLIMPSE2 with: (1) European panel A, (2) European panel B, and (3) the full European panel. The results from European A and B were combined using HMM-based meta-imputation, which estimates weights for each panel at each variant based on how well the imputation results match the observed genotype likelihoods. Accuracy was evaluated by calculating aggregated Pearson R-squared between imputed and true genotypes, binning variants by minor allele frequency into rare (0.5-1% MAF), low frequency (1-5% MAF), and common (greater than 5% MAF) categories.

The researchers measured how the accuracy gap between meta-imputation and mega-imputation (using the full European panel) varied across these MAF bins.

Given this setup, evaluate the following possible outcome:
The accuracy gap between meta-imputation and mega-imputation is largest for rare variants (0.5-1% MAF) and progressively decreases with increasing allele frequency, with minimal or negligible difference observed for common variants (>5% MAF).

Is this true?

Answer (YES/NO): YES